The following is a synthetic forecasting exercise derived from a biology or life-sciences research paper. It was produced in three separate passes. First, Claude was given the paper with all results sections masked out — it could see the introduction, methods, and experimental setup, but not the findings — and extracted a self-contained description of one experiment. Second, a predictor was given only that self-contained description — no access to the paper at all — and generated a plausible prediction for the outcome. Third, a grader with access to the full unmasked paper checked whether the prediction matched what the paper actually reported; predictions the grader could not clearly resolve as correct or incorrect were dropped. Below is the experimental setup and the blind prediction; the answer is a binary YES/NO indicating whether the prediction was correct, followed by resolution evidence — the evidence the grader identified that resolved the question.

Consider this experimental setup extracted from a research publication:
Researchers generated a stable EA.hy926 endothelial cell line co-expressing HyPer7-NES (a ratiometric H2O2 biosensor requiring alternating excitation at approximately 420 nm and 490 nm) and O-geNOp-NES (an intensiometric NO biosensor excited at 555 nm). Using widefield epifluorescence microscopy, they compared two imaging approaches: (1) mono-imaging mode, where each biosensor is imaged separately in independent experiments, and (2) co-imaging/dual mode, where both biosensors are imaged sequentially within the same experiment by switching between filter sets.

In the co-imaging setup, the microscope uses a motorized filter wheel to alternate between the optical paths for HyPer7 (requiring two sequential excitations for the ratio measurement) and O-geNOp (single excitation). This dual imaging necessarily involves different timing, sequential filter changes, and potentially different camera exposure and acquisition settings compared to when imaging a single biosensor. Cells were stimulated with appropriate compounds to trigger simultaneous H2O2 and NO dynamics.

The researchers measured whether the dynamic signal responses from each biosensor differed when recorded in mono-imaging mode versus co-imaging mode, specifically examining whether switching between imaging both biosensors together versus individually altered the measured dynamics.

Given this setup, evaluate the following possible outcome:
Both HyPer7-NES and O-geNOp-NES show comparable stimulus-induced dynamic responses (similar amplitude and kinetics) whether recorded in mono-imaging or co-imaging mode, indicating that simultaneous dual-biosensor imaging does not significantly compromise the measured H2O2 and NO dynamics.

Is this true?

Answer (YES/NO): NO